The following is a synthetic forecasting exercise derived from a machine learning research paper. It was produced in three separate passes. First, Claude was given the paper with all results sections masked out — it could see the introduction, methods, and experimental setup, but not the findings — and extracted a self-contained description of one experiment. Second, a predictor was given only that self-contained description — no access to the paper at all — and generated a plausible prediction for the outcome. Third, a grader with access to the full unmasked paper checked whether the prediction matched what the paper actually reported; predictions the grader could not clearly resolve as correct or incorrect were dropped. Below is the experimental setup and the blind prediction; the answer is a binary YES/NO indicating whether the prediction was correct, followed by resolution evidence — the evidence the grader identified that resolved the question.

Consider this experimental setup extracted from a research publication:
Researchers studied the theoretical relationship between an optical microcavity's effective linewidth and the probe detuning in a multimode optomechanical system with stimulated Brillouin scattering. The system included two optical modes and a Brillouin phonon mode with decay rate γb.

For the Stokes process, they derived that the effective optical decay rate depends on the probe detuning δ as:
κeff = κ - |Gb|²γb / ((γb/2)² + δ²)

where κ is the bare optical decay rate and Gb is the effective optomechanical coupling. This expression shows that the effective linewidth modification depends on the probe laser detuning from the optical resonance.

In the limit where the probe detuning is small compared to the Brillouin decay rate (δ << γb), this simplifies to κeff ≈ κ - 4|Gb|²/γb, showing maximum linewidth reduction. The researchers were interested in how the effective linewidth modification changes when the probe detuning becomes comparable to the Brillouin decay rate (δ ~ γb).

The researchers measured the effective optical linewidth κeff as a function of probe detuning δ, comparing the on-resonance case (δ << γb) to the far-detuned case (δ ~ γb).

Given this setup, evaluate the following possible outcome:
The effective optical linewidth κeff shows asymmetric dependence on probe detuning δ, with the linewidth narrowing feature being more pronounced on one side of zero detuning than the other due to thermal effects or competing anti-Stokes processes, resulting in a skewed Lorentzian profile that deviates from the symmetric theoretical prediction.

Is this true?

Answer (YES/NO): NO